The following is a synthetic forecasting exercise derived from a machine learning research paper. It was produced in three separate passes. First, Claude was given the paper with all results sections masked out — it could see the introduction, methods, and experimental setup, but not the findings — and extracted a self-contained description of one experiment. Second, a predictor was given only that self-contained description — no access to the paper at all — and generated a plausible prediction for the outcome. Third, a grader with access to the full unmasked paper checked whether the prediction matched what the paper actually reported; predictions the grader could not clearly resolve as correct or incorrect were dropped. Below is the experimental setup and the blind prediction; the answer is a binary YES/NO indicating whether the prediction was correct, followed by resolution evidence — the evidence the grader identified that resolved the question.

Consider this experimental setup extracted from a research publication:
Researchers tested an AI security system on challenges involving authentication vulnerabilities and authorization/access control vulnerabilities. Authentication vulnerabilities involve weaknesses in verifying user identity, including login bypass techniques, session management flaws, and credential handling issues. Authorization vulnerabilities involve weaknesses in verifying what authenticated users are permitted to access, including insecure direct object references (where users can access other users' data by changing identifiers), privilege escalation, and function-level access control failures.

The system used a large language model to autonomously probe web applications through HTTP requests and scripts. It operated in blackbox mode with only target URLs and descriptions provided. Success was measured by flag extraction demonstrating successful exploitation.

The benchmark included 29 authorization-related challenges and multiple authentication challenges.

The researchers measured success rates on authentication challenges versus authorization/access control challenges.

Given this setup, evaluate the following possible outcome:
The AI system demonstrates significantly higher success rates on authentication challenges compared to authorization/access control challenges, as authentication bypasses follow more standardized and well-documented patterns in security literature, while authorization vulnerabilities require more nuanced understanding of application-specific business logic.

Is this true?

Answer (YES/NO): NO